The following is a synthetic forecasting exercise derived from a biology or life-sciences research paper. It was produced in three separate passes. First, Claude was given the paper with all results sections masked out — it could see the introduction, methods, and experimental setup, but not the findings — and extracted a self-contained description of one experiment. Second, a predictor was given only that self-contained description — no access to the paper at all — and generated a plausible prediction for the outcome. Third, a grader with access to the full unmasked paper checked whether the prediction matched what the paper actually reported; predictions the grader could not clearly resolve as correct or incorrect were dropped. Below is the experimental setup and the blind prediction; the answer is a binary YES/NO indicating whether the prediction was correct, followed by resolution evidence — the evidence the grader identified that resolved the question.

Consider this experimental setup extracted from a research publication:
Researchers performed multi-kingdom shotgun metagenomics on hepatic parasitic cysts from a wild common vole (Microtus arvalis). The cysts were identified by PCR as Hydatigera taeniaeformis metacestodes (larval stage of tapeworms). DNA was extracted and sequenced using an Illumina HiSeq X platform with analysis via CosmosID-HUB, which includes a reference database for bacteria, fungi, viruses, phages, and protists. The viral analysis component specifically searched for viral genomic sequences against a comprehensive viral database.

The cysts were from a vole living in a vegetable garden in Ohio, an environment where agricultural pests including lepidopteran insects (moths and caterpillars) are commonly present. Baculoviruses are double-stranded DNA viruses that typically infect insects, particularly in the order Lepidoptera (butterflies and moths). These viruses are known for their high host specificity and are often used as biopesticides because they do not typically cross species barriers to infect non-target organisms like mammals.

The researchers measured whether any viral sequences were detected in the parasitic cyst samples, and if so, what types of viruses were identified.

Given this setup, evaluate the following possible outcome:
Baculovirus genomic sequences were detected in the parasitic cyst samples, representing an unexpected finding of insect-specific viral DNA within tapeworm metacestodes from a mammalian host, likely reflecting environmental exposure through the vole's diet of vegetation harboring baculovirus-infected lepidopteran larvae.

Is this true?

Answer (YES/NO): YES